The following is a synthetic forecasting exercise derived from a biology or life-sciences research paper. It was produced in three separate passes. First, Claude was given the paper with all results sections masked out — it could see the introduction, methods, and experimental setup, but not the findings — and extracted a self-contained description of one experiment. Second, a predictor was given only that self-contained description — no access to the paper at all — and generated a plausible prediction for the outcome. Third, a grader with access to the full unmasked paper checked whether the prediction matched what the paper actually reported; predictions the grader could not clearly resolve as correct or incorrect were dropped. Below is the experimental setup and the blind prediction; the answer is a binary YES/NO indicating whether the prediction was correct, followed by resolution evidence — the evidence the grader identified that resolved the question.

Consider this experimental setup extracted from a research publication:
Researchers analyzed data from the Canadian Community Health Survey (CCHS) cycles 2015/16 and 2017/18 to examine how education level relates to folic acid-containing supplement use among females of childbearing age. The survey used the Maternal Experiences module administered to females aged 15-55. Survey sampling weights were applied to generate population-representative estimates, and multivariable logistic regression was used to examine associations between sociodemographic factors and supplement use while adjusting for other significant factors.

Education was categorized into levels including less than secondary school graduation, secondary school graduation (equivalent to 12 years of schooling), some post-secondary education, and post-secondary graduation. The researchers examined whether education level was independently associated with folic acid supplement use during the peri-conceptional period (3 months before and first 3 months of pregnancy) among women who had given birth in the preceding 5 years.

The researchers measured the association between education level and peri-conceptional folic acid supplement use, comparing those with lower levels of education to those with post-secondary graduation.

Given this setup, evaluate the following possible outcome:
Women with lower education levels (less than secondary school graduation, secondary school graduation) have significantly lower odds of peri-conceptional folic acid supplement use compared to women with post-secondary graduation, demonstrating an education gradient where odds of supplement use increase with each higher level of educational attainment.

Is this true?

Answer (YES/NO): NO